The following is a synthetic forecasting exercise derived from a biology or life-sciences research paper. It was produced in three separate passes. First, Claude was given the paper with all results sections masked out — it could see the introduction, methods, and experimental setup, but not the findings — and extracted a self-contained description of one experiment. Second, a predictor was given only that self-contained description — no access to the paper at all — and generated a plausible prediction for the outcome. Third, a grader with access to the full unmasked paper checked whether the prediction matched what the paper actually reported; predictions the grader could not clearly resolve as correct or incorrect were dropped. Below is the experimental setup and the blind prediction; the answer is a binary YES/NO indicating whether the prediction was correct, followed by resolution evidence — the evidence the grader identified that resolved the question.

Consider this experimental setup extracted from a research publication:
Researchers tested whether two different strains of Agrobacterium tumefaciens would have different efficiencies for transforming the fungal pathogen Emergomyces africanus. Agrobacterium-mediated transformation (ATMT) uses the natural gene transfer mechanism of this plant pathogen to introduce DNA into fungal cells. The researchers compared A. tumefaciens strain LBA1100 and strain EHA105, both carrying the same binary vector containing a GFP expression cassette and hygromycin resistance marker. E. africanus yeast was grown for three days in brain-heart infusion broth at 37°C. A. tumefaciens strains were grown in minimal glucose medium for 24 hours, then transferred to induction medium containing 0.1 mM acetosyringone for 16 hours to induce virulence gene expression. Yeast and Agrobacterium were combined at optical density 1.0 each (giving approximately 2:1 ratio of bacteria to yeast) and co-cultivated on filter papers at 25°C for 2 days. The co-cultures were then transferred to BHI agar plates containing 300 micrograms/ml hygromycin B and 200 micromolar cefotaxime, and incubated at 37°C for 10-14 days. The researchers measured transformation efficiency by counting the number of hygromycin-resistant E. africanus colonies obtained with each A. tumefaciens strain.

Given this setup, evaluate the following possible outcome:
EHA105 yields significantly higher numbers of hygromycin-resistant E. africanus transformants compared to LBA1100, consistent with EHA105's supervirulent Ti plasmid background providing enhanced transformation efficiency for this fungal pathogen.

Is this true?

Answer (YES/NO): NO